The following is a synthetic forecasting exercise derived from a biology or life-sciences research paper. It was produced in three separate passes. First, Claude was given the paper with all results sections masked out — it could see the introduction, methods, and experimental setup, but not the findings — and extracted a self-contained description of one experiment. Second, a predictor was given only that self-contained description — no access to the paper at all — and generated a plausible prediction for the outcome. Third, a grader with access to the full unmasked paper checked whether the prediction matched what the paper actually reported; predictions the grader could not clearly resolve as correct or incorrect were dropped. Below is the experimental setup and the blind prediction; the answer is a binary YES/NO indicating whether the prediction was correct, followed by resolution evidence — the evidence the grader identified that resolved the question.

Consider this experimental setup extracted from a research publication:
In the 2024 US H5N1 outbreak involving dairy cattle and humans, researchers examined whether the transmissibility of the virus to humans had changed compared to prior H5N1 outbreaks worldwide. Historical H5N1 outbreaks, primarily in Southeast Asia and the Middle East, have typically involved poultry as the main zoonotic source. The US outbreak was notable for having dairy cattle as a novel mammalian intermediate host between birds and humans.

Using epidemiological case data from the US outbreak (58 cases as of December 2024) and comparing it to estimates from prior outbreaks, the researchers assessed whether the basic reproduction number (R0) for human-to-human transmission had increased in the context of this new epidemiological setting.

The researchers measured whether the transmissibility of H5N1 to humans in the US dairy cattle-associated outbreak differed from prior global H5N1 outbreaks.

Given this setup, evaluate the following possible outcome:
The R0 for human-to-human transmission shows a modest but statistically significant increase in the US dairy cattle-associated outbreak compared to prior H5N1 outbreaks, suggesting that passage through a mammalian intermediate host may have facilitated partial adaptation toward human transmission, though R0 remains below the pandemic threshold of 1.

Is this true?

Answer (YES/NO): NO